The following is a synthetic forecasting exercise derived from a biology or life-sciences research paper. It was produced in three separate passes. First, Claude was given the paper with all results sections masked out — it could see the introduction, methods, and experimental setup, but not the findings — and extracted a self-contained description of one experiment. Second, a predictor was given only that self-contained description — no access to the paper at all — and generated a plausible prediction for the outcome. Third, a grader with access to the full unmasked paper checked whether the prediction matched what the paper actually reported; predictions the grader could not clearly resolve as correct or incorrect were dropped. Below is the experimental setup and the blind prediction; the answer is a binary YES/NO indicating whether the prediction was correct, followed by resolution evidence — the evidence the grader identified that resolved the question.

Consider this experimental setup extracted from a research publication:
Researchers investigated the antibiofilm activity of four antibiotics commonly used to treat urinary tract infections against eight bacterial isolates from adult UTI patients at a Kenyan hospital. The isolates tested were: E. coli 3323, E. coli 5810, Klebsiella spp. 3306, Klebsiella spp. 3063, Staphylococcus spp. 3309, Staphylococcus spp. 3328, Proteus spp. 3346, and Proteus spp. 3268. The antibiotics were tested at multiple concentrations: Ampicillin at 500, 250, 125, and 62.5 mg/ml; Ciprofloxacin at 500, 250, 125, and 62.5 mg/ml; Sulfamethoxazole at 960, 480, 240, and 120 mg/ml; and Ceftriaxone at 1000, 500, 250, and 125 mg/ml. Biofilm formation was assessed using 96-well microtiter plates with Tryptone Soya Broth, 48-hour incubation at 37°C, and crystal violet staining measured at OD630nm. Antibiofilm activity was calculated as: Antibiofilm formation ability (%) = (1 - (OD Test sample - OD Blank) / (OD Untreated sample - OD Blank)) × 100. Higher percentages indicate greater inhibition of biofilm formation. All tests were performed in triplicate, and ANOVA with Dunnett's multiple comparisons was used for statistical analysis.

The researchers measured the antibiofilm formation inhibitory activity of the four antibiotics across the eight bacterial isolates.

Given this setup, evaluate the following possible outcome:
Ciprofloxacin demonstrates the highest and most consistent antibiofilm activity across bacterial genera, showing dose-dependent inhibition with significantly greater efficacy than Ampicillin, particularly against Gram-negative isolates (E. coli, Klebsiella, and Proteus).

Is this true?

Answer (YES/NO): NO